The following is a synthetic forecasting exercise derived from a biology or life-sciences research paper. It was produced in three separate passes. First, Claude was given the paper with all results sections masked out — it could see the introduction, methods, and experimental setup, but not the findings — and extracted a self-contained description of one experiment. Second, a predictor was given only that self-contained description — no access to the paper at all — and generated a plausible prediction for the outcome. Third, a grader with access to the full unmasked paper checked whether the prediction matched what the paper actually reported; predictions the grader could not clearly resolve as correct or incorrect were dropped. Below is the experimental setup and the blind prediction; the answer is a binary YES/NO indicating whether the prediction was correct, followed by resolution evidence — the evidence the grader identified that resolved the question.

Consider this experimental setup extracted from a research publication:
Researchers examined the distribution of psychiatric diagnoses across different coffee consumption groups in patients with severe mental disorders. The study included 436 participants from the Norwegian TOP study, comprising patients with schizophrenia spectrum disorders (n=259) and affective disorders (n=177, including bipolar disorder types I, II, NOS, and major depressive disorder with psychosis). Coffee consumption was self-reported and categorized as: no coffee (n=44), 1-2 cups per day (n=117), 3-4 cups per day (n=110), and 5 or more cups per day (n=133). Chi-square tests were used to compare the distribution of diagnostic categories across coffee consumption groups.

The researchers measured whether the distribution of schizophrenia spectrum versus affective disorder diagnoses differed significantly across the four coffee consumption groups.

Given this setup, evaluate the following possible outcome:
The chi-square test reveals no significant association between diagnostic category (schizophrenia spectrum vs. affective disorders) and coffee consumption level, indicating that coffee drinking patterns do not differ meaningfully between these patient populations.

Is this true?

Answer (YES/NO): NO